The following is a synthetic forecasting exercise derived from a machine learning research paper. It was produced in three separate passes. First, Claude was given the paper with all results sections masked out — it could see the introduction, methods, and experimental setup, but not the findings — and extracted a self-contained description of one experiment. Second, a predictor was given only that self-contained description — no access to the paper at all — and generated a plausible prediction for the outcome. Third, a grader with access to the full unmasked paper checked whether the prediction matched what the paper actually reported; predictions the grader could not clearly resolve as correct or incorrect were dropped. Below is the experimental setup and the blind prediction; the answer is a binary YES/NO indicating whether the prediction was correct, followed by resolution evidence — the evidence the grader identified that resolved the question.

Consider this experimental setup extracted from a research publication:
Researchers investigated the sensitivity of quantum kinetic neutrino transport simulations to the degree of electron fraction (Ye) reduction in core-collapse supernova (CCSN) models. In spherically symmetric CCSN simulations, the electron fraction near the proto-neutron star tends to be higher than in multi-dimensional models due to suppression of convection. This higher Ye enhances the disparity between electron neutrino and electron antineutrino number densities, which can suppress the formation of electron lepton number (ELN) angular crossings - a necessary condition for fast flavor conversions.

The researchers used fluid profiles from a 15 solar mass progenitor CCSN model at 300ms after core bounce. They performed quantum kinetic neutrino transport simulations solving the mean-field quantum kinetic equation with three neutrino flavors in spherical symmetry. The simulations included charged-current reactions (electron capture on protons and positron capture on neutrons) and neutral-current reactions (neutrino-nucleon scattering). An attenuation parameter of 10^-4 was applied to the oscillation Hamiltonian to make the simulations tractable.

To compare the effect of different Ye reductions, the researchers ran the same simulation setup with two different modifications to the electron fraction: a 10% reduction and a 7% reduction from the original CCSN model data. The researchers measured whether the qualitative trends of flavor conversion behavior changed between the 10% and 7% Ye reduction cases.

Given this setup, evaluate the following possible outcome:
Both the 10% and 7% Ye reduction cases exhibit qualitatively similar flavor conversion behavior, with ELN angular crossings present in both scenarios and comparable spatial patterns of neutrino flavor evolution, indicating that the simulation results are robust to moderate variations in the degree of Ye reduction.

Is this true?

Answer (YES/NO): YES